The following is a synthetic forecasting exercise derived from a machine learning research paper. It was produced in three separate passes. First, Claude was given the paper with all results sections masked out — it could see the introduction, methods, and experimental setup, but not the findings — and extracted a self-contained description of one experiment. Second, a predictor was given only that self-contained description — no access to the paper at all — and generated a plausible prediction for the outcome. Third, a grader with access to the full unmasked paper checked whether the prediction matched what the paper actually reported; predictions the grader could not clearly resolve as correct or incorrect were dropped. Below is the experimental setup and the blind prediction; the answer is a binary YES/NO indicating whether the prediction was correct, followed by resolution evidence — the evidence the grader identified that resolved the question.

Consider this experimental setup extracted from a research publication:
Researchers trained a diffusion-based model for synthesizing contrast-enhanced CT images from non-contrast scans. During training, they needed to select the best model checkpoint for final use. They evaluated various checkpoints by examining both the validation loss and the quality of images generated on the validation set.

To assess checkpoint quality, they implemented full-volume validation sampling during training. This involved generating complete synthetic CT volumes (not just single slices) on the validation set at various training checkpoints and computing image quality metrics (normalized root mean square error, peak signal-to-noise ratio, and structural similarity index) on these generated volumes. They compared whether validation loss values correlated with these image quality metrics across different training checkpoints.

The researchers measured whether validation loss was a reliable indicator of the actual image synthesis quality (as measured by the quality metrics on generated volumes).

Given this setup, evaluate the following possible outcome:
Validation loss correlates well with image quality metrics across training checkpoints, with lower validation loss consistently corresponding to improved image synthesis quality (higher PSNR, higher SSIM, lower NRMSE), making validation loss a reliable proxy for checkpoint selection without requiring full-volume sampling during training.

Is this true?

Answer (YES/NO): NO